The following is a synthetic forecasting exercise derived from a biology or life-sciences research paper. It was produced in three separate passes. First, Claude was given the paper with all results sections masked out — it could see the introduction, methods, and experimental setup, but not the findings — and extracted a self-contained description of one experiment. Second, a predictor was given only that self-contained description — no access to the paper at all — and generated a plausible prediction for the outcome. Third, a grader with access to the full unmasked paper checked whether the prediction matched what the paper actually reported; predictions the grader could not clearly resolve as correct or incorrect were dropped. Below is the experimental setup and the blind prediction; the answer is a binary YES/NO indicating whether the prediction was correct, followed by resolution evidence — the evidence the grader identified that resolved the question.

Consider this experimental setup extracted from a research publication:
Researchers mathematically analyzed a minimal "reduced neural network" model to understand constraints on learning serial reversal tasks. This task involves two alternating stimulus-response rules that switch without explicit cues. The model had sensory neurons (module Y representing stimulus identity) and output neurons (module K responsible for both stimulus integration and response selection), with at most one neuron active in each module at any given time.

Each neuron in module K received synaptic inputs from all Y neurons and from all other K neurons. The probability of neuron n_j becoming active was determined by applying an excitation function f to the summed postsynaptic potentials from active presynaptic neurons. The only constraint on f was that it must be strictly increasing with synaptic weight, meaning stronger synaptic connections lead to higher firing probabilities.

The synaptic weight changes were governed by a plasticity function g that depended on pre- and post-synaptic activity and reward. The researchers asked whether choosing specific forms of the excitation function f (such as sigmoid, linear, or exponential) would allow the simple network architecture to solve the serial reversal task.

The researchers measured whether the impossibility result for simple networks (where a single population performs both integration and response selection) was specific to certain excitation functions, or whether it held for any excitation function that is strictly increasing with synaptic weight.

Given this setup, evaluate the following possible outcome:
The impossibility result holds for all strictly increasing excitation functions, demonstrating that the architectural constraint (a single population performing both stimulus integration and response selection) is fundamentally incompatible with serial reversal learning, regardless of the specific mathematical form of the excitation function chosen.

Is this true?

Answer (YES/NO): YES